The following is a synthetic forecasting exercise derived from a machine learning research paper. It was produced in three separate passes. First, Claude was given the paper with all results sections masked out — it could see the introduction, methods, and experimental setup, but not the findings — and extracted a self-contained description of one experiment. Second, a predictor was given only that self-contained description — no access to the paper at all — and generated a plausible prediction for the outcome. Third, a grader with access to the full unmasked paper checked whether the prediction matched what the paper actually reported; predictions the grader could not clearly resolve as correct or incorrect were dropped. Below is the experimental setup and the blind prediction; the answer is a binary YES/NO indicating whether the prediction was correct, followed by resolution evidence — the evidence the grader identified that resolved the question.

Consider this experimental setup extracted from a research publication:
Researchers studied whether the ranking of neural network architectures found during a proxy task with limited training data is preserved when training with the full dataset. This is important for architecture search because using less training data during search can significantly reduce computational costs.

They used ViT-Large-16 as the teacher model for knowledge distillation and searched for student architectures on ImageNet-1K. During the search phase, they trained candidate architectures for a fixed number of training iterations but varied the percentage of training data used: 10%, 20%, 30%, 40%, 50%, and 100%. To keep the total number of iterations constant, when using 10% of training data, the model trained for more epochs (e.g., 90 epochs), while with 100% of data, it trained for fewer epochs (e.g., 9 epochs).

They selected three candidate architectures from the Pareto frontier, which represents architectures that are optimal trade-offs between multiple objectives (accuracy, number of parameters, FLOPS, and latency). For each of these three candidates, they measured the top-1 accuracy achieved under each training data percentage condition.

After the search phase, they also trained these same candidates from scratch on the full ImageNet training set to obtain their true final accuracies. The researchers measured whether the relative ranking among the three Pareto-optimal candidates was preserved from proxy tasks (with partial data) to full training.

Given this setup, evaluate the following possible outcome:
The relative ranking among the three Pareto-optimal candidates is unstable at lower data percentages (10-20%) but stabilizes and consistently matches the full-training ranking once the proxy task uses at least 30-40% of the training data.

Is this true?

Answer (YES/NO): NO